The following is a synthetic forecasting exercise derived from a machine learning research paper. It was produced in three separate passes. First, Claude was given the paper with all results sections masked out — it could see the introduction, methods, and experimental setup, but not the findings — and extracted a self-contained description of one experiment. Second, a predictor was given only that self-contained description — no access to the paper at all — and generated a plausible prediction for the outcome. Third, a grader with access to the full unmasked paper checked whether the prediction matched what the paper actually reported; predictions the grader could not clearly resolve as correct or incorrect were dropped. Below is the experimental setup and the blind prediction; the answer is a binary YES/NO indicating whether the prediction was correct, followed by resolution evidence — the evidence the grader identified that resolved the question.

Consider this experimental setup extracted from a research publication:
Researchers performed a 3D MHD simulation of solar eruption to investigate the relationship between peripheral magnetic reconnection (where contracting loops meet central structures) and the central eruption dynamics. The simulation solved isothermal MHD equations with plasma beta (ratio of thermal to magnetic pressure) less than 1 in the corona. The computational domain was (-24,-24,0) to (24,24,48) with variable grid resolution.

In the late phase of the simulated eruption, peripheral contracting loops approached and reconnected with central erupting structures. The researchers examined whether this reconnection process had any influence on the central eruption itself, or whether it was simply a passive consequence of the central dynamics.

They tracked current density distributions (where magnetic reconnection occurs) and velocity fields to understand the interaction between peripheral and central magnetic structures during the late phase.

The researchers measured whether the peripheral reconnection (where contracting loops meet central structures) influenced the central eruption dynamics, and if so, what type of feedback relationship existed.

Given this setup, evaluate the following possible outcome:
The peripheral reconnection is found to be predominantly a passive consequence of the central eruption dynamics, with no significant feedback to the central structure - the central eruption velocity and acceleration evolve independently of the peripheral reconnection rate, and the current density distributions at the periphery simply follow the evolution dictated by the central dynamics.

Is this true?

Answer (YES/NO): NO